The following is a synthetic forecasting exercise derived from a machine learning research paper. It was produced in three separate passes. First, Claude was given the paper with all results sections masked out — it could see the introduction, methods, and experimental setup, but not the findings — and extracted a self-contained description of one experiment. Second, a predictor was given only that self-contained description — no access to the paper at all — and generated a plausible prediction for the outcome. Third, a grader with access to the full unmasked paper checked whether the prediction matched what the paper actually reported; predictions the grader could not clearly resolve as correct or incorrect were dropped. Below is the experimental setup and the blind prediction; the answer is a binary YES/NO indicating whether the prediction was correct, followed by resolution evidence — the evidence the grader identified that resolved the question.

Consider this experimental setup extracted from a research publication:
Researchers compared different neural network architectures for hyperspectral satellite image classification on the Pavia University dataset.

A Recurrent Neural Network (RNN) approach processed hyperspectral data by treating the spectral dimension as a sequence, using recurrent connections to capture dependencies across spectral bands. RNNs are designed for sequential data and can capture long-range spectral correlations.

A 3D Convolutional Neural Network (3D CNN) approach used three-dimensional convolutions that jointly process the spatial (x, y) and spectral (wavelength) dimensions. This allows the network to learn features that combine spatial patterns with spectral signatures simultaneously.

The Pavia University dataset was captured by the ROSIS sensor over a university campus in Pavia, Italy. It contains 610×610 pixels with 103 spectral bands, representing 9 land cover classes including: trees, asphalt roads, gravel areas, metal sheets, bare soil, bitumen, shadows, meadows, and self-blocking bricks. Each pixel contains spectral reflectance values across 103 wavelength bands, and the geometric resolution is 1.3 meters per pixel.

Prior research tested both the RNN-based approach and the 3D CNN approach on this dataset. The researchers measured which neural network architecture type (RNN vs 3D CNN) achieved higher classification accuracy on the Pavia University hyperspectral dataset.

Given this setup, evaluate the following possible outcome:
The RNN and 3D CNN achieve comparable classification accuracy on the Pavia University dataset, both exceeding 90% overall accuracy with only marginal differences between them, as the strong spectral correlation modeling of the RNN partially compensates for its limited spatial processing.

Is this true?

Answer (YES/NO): YES